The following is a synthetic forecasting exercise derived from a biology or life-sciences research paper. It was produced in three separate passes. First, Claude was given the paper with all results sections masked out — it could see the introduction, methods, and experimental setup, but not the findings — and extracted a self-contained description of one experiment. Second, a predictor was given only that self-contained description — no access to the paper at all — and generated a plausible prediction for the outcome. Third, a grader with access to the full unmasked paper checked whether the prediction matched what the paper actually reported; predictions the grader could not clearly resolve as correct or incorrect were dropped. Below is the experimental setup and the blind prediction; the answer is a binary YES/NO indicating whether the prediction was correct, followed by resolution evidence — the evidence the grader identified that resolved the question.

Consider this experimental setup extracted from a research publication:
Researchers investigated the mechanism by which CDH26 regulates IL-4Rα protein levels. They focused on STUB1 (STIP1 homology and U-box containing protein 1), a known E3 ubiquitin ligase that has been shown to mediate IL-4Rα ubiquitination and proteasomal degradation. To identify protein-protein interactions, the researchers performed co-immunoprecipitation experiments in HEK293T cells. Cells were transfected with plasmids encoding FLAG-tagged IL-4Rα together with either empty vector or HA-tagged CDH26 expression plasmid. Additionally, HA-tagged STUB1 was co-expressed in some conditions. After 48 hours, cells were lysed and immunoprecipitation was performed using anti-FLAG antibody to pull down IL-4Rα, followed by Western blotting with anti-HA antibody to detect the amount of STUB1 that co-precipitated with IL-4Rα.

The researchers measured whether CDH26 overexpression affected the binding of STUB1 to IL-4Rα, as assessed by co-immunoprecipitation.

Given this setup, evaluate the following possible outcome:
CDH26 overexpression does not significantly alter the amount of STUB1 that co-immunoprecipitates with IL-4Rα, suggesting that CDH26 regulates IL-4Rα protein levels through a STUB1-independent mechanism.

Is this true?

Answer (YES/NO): NO